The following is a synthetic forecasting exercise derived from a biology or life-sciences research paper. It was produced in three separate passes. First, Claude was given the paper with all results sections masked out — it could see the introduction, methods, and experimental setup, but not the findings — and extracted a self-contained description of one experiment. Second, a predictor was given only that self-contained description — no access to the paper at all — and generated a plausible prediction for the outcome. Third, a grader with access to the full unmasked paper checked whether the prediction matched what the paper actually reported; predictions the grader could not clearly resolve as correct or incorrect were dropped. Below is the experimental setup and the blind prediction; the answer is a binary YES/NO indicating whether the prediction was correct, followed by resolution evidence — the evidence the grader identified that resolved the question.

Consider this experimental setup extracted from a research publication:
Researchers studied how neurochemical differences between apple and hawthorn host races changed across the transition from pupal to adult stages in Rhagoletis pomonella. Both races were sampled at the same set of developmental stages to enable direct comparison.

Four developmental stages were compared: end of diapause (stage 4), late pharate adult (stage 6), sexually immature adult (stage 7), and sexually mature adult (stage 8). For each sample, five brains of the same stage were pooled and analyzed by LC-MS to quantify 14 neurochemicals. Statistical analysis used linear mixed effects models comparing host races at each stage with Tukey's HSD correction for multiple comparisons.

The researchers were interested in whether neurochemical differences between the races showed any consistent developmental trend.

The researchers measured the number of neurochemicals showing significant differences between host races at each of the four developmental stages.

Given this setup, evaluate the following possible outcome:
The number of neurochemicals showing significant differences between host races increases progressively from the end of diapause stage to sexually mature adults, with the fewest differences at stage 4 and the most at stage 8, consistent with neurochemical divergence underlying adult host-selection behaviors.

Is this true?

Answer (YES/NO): NO